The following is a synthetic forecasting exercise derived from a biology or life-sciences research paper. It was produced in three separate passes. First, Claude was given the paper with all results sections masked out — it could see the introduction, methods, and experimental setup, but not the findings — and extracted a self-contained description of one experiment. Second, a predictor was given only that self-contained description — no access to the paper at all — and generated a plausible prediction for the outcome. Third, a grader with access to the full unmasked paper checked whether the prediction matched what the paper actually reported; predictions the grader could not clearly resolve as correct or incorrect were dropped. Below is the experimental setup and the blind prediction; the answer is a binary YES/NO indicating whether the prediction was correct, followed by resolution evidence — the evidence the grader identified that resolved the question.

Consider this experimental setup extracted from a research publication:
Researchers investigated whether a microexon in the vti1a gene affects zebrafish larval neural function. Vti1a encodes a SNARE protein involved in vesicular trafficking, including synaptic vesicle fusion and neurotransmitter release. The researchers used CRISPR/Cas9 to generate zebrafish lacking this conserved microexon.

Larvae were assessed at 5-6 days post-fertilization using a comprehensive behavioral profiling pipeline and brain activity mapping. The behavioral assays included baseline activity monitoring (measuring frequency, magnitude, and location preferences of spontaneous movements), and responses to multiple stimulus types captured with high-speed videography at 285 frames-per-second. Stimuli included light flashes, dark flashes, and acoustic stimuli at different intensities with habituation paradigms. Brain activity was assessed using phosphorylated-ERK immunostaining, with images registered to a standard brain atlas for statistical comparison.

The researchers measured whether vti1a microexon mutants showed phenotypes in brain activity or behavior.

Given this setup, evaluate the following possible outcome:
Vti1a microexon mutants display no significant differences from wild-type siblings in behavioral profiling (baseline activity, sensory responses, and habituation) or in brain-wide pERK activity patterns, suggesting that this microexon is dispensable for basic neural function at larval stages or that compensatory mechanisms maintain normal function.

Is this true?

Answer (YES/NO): NO